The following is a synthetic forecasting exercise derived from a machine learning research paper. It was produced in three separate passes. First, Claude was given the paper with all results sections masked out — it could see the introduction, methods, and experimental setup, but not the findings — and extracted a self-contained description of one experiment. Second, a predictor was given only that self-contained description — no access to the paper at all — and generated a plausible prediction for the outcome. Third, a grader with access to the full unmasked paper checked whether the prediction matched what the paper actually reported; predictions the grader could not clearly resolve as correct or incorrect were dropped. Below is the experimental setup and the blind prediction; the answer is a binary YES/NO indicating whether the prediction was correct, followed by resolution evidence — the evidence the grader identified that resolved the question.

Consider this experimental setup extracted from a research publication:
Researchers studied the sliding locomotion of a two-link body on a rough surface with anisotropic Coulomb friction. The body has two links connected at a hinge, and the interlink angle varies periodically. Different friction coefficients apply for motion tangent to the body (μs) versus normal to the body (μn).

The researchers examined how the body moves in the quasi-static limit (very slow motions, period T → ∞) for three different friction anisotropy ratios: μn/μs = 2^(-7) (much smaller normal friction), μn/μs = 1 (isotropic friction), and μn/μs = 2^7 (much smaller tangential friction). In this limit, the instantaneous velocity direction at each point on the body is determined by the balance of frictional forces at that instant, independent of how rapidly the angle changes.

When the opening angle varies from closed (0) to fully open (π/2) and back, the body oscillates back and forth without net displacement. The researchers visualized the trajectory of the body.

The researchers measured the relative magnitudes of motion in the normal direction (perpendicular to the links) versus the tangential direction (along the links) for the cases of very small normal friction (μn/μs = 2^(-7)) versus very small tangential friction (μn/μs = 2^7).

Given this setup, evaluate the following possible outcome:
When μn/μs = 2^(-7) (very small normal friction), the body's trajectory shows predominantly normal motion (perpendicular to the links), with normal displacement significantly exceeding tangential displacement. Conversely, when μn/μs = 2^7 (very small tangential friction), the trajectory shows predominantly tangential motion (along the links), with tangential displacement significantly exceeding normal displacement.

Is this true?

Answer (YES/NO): YES